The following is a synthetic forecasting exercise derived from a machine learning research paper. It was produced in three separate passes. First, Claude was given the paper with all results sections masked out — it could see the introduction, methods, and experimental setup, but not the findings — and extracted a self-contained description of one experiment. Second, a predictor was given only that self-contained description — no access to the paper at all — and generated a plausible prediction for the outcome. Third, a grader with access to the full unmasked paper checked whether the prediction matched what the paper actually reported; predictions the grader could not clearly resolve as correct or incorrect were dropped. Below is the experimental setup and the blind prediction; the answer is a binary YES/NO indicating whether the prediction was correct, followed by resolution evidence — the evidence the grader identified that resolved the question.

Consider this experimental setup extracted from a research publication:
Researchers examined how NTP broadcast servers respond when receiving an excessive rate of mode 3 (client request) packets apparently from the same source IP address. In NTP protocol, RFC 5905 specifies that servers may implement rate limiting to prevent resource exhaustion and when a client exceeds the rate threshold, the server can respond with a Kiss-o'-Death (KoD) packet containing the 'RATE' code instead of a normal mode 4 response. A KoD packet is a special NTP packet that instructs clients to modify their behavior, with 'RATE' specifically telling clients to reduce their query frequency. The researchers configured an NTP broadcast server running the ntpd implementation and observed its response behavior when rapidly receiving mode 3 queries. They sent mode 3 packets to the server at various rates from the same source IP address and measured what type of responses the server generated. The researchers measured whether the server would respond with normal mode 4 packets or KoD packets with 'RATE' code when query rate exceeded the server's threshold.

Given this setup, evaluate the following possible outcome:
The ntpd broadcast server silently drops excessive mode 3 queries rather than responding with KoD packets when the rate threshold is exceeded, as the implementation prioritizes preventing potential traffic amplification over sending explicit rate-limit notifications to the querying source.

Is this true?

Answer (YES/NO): NO